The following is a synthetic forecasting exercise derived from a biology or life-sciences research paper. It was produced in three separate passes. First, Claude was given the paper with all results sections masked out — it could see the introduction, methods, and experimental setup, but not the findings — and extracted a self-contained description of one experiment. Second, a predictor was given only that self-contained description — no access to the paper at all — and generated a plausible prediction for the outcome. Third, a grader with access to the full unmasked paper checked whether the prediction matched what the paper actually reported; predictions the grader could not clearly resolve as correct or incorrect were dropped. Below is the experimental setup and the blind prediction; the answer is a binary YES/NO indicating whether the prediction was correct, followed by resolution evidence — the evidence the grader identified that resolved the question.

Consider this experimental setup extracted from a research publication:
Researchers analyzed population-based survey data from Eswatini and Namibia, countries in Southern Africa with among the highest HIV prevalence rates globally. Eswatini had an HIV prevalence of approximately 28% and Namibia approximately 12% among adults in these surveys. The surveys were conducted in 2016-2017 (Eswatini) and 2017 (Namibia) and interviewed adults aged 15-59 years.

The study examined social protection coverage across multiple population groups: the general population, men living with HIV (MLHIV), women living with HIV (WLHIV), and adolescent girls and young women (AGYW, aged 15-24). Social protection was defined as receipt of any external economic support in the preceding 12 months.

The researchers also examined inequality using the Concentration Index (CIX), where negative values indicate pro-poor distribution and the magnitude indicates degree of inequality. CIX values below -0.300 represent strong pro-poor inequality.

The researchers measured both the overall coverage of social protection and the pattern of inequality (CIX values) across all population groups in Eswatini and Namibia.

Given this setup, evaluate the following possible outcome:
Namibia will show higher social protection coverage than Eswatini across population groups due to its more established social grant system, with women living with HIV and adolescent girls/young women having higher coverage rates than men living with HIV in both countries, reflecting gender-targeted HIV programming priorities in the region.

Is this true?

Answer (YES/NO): NO